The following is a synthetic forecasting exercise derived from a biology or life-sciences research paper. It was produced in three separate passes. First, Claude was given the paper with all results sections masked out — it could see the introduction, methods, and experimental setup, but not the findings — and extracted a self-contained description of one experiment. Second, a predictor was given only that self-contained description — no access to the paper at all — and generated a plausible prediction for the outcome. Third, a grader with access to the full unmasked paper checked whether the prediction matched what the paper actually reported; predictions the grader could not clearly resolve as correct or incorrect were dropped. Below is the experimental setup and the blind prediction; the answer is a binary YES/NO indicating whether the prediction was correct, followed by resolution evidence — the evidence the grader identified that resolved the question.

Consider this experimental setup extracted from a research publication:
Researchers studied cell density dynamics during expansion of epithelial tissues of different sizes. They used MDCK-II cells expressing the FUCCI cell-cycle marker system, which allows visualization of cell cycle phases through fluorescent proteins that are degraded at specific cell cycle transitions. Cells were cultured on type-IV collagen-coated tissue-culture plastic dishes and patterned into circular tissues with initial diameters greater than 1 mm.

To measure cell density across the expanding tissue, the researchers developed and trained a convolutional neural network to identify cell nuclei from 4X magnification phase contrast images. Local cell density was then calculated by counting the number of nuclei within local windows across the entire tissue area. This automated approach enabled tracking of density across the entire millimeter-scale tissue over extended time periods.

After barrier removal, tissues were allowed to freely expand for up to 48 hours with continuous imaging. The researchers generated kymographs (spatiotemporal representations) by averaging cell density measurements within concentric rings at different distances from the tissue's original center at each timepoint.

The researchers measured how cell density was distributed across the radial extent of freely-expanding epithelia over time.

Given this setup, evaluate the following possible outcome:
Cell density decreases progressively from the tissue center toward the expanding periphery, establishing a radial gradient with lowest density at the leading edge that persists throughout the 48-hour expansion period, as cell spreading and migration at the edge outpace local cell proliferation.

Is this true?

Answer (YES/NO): NO